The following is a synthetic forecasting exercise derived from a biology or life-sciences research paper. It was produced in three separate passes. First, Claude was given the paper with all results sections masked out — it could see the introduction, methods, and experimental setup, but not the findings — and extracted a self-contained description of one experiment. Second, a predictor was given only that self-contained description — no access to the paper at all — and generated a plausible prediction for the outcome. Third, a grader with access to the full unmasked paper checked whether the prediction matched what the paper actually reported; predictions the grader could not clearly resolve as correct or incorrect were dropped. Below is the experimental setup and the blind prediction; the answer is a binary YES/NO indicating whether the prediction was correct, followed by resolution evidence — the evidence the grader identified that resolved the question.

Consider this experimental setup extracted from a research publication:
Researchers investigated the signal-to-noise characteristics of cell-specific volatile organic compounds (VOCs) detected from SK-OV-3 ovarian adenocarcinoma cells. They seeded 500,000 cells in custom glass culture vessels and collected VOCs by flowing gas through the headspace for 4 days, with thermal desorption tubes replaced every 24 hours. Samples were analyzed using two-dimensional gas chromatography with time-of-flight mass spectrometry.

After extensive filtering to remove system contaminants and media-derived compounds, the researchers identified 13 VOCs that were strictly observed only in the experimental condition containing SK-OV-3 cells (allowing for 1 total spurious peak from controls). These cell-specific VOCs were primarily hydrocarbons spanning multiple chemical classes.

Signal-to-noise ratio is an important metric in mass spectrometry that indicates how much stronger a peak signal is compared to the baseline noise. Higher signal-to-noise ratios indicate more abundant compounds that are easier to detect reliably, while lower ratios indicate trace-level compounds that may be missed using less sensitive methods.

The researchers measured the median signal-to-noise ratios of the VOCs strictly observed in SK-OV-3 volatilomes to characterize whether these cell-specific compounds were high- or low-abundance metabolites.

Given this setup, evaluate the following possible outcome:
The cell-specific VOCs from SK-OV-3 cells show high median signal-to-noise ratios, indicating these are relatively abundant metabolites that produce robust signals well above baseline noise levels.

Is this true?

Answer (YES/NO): NO